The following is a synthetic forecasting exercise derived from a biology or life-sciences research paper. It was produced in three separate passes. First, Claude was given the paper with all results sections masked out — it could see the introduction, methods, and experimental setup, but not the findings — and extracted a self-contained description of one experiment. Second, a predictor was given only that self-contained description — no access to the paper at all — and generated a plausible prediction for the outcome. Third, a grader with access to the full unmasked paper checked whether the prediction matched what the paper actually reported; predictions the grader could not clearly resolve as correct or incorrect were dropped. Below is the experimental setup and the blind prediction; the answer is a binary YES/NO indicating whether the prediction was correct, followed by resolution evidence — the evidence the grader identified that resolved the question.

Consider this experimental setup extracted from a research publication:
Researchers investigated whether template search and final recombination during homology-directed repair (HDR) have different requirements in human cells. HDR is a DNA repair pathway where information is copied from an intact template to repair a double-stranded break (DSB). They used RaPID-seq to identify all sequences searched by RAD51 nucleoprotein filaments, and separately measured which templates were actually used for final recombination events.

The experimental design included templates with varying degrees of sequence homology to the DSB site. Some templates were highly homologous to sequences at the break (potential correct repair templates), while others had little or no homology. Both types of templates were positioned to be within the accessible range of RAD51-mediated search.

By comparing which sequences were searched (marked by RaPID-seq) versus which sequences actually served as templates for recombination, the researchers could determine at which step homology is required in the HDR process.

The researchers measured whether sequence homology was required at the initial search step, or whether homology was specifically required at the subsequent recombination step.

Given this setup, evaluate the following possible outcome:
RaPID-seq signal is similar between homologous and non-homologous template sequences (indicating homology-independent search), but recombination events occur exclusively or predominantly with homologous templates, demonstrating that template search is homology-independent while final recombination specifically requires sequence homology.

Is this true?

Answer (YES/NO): YES